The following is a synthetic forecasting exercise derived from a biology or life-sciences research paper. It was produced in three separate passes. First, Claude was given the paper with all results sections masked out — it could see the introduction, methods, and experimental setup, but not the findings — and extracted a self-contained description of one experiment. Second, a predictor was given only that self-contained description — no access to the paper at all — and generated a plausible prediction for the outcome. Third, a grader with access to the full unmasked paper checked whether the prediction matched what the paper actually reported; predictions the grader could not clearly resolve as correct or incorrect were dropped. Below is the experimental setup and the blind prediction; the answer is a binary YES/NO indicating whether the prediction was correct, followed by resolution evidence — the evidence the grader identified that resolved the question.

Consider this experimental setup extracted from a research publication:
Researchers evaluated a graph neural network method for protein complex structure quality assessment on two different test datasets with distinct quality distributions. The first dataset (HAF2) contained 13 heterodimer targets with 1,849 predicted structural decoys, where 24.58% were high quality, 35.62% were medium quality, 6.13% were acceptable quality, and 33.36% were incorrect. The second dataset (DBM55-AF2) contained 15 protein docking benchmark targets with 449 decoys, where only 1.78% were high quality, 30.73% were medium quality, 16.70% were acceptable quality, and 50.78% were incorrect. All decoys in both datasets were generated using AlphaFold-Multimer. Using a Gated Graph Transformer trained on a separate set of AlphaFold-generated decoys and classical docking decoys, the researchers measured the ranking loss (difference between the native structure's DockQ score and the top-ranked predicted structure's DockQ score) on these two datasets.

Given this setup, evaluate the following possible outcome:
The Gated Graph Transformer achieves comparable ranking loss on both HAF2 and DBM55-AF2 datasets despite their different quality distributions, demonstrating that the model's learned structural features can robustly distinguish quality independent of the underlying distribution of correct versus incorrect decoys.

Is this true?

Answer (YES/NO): NO